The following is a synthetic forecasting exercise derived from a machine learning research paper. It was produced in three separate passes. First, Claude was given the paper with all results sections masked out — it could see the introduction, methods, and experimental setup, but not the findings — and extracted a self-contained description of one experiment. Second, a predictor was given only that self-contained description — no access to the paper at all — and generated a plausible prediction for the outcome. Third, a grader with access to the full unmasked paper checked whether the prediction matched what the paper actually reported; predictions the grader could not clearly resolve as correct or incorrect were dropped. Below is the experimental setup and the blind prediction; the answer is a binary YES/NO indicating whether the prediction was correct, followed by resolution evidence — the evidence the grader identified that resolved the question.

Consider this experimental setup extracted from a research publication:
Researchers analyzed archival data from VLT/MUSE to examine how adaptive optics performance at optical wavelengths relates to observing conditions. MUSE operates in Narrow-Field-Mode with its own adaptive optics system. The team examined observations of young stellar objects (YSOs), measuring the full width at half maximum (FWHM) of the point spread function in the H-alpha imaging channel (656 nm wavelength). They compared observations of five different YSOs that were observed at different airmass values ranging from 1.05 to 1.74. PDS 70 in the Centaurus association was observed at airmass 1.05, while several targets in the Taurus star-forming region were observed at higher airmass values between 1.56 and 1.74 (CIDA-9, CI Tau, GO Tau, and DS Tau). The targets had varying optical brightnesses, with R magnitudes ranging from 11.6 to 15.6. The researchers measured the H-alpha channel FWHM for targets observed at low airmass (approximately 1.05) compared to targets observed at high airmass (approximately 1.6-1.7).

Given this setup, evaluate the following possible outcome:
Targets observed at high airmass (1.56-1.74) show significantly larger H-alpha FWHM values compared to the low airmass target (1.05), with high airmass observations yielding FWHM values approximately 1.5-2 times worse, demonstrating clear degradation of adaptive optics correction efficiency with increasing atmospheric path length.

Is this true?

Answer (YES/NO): NO